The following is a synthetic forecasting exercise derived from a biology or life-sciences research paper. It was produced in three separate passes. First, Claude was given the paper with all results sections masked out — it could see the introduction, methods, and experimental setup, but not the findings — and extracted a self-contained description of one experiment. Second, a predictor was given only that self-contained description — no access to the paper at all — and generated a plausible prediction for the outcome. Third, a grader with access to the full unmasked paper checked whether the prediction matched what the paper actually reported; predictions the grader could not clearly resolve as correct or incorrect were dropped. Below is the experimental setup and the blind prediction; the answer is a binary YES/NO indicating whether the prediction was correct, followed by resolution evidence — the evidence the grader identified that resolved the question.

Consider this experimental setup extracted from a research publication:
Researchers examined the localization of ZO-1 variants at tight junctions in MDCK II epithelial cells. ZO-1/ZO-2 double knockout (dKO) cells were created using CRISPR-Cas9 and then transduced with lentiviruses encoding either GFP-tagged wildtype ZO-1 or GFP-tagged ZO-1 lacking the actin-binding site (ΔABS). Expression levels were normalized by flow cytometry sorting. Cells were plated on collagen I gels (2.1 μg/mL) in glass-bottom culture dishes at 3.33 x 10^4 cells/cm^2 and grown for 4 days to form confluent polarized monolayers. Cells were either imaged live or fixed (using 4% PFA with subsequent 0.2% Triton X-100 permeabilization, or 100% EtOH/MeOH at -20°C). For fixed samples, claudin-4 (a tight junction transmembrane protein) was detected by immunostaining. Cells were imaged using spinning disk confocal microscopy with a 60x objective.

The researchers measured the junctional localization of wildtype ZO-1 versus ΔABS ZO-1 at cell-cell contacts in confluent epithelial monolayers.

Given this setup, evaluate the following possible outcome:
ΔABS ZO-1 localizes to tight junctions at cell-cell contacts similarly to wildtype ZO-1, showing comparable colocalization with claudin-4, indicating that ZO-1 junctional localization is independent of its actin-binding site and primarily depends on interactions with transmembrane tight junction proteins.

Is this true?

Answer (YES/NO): YES